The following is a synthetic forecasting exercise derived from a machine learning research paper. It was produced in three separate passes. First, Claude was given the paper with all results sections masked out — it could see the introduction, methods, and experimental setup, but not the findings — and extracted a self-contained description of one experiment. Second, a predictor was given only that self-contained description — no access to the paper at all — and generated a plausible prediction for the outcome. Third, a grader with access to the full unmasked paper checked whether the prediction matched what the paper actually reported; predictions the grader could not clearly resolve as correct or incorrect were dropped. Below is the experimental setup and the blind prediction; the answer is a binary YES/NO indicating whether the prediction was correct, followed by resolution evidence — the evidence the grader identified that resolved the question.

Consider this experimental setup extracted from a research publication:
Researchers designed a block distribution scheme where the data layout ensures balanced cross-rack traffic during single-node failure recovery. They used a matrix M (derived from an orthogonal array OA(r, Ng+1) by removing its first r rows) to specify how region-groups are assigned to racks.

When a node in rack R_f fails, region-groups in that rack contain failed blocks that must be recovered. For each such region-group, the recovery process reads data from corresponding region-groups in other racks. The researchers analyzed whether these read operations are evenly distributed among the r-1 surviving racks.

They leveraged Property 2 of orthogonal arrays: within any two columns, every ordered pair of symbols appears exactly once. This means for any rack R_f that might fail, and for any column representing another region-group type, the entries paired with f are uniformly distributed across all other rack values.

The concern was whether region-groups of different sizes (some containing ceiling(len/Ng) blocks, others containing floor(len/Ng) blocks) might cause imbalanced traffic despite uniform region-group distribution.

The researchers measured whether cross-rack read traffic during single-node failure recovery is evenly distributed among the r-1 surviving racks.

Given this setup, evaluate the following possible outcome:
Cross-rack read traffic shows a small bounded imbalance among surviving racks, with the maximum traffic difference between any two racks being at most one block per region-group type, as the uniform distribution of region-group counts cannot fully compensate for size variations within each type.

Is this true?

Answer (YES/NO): NO